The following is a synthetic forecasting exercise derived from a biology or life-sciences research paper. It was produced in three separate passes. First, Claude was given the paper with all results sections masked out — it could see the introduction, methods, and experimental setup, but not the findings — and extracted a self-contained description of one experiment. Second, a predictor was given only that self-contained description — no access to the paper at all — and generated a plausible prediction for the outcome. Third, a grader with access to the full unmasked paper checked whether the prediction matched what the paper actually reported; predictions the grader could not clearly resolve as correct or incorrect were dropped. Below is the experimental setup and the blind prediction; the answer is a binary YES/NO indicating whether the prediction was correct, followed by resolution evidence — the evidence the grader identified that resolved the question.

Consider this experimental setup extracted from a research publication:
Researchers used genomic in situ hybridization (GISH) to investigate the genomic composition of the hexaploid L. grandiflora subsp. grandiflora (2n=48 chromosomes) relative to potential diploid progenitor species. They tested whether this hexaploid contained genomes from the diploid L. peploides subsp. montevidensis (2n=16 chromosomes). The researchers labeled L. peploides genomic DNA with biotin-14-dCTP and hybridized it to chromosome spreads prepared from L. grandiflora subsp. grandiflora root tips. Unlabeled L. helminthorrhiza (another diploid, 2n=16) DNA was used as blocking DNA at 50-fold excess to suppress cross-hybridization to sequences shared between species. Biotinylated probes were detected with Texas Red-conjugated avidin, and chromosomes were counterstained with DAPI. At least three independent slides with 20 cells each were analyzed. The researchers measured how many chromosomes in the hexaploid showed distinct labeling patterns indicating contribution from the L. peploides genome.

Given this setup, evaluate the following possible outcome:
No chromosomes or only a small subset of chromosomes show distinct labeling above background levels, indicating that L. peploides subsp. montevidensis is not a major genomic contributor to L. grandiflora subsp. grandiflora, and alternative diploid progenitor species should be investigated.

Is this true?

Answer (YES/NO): NO